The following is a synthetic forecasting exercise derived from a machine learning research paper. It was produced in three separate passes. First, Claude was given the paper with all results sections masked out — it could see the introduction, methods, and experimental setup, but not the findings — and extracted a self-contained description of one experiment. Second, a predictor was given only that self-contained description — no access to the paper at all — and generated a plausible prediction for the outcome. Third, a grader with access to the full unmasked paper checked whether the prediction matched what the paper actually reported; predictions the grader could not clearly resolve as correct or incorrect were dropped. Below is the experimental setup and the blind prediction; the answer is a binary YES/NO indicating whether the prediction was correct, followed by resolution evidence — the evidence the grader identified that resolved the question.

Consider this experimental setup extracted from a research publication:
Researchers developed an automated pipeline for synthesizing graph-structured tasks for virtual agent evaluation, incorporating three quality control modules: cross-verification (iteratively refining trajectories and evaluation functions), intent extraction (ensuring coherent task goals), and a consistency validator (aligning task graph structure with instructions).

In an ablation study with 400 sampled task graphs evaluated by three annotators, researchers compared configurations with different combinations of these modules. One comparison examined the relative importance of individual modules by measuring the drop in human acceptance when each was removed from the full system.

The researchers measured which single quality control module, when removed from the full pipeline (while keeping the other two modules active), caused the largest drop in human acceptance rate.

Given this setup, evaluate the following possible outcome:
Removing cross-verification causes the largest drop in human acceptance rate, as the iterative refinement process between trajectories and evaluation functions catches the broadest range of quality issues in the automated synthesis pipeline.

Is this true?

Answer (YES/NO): YES